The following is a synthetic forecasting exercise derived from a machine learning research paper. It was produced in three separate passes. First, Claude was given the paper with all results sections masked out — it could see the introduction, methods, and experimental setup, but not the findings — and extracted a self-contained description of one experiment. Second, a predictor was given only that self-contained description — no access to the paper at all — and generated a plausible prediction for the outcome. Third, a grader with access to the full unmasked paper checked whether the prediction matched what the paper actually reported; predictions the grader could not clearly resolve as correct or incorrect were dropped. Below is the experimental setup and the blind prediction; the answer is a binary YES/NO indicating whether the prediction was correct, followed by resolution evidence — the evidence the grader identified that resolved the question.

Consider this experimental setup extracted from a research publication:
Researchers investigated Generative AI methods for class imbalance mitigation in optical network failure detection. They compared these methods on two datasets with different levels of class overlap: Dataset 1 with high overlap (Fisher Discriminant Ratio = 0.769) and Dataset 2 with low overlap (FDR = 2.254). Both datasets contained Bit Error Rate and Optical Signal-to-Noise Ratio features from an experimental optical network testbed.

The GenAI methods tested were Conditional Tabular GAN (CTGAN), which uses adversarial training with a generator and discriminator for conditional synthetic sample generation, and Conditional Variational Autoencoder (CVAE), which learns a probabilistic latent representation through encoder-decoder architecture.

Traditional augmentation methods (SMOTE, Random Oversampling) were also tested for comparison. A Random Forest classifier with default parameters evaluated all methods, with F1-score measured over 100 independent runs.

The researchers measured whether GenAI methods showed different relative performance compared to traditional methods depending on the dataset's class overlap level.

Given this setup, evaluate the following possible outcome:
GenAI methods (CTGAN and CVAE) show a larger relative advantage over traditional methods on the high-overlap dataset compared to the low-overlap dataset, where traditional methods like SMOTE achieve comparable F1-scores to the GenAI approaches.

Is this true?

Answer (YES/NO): NO